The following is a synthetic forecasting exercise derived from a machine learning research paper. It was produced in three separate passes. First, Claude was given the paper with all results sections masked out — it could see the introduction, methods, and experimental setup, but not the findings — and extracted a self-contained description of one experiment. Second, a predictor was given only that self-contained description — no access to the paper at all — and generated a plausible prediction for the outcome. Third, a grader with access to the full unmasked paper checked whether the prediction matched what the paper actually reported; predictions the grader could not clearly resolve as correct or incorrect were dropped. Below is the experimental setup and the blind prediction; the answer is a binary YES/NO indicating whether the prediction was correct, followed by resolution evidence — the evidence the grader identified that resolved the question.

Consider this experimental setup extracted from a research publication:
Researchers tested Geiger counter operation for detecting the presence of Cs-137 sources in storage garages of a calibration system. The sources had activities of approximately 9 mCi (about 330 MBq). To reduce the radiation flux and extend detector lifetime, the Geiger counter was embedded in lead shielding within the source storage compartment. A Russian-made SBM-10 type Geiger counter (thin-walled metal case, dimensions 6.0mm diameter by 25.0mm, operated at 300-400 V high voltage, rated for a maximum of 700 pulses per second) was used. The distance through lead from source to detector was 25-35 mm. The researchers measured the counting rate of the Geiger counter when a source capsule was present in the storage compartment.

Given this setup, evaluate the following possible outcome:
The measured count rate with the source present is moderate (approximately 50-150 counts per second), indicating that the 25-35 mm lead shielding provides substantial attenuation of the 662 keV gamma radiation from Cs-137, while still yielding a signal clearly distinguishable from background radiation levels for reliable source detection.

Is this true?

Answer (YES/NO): NO